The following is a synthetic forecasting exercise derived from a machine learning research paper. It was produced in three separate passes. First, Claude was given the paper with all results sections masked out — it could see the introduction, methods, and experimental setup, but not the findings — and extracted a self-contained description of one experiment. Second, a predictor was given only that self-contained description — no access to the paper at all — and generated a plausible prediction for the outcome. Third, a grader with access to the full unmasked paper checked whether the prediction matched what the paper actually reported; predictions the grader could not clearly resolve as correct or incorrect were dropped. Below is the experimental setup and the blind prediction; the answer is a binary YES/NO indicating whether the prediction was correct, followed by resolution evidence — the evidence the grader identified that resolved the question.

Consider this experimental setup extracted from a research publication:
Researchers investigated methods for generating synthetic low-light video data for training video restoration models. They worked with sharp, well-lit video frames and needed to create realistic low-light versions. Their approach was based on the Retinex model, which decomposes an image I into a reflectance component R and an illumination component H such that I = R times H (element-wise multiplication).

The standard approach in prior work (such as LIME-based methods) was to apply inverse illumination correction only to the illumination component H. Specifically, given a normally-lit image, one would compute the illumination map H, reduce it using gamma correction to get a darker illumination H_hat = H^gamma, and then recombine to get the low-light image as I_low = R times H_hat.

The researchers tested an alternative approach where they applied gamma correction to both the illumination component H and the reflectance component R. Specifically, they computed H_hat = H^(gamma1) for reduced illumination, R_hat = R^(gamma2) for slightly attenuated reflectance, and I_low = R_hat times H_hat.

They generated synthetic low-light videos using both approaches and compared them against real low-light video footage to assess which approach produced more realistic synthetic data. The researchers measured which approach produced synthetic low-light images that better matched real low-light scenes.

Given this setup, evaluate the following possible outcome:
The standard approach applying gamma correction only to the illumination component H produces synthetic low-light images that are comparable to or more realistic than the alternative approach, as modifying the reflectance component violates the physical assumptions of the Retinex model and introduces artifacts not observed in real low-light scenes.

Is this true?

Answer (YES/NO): NO